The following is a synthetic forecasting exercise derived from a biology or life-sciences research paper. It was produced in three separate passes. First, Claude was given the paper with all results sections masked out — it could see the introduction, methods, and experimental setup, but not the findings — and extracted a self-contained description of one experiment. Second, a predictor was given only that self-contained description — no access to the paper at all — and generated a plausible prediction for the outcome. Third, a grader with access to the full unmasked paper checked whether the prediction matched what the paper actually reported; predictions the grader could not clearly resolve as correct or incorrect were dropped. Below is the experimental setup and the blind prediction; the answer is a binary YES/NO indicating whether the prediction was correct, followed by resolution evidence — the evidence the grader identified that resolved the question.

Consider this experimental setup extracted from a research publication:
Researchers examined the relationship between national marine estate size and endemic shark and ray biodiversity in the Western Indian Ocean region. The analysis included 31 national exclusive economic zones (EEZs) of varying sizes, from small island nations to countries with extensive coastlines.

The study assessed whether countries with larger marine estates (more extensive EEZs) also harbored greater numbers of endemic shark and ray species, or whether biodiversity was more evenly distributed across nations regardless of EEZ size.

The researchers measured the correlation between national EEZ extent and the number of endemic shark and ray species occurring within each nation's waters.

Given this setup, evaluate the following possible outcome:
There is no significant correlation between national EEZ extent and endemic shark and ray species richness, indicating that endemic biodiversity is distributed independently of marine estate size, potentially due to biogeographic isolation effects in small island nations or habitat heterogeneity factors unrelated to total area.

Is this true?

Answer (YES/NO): NO